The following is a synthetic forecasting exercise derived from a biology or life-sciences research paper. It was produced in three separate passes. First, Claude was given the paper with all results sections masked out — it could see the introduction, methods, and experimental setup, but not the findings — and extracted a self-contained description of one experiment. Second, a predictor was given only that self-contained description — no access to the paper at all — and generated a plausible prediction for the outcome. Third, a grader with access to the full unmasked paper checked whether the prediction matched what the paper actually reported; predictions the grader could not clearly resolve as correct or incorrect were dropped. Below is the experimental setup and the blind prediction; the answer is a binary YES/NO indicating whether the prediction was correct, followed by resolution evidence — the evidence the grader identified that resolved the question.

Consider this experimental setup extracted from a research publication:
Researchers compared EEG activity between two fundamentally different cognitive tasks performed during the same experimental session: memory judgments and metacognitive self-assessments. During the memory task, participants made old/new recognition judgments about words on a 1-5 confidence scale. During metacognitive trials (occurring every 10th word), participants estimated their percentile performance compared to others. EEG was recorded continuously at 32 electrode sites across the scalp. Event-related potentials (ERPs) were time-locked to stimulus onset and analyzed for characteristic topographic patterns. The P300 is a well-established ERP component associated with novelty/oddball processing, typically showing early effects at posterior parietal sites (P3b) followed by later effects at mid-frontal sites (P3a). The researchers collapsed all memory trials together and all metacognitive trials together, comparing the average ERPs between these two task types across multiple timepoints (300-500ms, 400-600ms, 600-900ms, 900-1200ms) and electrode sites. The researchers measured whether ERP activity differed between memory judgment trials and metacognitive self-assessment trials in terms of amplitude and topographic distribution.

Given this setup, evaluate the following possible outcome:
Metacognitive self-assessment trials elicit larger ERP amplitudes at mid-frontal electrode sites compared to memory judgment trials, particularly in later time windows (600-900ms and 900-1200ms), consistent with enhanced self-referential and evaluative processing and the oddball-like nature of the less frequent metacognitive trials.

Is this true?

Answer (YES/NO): NO